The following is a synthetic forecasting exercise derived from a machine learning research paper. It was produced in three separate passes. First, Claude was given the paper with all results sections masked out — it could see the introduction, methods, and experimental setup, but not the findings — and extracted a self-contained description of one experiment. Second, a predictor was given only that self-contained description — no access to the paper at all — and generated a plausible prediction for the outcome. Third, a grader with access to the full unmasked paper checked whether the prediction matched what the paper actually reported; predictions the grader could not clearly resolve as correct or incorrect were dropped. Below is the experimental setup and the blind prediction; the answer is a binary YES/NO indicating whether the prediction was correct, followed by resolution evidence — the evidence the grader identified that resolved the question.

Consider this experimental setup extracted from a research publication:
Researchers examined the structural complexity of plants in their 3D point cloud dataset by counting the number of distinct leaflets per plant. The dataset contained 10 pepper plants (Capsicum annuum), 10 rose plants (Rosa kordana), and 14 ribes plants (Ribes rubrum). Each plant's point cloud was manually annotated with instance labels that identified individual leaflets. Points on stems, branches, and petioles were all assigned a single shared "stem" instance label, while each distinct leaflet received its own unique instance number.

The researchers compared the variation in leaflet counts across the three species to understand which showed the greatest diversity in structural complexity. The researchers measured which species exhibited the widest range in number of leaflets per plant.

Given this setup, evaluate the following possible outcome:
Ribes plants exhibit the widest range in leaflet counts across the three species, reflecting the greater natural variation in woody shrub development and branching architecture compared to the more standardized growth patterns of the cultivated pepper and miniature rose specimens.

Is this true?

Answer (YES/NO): YES